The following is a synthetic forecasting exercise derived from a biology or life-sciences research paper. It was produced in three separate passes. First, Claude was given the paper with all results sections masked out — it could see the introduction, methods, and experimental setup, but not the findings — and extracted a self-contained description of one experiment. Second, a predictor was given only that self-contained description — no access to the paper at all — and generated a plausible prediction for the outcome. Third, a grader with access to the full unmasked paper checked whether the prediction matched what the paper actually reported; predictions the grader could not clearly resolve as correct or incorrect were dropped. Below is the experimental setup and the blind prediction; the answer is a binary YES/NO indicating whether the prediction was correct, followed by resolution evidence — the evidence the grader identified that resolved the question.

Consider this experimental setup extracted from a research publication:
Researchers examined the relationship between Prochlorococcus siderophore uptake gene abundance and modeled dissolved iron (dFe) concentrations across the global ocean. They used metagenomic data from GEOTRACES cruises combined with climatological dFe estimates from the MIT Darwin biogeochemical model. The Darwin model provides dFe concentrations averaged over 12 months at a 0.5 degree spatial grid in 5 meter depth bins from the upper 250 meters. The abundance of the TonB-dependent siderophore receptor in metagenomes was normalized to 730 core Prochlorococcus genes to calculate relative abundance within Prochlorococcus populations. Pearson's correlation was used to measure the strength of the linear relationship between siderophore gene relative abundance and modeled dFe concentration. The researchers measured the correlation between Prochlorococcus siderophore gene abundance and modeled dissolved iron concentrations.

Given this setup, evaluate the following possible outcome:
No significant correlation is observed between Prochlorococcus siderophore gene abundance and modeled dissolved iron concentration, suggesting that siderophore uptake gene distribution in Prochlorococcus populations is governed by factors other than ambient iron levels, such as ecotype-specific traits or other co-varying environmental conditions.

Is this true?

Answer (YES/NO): NO